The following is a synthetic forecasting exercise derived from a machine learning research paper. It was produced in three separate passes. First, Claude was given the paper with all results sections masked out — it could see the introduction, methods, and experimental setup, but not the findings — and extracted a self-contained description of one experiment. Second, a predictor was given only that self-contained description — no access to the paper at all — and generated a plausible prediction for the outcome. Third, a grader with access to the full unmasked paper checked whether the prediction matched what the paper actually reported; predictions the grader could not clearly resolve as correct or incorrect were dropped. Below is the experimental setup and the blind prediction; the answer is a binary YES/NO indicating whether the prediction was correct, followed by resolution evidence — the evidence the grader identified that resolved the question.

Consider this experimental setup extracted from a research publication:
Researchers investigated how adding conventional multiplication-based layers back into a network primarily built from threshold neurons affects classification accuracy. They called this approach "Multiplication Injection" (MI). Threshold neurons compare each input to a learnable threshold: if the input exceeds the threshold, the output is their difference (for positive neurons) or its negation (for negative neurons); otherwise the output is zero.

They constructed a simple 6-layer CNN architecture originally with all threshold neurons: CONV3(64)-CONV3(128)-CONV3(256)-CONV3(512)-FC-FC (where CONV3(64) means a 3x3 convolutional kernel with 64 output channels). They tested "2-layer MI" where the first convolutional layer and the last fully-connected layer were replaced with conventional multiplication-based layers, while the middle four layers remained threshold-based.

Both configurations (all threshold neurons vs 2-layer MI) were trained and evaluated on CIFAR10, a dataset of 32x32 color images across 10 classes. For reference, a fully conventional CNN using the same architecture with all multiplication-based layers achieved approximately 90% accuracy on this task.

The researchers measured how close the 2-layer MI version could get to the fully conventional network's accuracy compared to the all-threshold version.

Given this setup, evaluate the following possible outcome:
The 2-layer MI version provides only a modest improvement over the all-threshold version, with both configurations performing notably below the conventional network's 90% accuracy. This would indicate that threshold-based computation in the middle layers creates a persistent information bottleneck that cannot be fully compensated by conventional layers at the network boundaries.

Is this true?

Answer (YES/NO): NO